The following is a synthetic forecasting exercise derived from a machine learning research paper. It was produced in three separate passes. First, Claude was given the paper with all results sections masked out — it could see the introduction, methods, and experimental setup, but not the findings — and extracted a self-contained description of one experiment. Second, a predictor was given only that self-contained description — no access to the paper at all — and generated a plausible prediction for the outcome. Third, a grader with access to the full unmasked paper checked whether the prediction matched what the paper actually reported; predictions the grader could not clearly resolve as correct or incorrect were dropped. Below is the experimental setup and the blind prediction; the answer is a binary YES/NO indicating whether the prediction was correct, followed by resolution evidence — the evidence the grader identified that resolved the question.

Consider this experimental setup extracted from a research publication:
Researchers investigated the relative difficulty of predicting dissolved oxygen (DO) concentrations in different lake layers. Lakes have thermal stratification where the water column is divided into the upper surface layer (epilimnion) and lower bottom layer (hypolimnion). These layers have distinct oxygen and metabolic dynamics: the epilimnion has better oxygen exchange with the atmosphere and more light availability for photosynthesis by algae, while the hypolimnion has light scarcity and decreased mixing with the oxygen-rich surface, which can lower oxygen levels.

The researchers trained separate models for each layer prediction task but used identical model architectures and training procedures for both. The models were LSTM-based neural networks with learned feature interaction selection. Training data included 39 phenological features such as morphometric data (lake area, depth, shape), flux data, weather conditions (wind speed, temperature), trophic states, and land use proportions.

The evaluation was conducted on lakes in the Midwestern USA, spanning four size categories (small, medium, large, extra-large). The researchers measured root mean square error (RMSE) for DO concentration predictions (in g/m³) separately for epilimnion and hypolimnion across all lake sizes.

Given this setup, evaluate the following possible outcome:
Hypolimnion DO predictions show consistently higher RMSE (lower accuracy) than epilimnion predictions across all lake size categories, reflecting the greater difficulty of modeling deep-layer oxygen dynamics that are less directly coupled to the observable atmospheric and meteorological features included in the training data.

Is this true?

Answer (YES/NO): YES